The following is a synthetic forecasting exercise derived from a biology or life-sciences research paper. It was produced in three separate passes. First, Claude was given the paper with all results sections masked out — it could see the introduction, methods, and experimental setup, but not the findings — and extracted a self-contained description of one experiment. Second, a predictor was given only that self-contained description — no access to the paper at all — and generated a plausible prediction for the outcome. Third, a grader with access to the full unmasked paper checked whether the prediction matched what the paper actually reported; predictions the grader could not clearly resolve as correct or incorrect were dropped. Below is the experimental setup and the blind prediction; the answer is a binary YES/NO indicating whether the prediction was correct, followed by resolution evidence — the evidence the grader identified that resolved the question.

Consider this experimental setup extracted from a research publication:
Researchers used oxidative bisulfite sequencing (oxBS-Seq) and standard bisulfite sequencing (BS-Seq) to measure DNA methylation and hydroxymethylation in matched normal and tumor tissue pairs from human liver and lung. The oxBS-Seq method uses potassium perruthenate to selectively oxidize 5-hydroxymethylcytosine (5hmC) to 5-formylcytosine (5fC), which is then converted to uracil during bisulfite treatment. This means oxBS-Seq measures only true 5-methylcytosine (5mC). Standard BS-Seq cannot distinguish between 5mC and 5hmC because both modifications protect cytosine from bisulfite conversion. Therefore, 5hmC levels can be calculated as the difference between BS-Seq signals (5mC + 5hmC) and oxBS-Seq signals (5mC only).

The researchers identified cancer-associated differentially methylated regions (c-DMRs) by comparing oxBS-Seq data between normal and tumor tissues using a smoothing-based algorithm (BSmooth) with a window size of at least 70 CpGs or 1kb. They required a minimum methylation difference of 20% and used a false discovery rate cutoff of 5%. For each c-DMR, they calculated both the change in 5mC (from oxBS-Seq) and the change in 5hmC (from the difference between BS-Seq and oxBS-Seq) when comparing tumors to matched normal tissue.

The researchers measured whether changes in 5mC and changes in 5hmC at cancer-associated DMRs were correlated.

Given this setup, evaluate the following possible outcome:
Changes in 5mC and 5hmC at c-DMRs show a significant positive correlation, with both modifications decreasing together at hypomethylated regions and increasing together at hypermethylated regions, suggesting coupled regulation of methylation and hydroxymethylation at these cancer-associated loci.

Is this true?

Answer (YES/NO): NO